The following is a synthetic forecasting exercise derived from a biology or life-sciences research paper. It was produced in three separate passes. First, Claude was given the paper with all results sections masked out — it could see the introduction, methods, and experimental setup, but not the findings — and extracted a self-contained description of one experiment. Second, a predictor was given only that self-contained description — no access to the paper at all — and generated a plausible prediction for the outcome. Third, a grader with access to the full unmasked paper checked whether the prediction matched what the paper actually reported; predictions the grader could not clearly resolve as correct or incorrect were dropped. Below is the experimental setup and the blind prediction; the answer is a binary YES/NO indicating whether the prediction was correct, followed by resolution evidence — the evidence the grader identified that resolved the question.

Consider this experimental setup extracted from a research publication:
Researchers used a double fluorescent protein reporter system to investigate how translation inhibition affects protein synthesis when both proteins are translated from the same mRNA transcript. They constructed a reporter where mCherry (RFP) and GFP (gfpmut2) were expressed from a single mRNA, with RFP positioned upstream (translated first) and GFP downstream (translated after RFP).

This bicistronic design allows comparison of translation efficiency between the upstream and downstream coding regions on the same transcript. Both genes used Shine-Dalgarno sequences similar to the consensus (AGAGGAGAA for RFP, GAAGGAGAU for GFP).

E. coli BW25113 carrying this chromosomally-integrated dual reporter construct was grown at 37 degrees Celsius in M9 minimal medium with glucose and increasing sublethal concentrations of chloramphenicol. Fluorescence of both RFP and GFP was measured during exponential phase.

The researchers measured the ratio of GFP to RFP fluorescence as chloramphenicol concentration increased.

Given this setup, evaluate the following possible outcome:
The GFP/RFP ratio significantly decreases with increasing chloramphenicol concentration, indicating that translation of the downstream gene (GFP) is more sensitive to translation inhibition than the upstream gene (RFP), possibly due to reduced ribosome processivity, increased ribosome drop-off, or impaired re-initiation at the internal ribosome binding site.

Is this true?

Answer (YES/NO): YES